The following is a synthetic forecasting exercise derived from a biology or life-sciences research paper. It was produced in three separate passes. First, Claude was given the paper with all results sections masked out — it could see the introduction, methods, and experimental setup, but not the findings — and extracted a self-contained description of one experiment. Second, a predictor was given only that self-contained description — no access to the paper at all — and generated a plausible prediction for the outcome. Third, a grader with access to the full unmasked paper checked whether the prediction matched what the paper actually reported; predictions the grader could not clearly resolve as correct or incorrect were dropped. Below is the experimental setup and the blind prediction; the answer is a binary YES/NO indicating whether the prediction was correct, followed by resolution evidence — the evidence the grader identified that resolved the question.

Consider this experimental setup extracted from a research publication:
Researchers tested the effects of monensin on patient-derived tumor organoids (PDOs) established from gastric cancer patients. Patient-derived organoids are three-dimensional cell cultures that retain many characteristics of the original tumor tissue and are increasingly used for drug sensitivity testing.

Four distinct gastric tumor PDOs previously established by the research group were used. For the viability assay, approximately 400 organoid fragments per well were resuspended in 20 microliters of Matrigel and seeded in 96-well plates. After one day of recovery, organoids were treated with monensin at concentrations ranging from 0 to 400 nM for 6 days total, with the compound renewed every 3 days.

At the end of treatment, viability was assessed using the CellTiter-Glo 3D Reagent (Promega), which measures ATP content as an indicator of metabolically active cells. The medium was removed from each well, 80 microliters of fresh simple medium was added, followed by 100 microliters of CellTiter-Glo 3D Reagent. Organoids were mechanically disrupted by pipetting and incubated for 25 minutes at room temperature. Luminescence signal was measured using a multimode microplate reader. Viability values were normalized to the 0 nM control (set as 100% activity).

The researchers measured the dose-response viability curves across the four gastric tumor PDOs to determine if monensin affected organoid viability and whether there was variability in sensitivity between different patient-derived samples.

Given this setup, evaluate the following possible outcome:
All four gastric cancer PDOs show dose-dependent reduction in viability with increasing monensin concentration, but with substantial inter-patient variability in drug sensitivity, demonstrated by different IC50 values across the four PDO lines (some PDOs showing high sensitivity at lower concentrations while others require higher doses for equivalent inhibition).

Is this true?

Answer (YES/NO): NO